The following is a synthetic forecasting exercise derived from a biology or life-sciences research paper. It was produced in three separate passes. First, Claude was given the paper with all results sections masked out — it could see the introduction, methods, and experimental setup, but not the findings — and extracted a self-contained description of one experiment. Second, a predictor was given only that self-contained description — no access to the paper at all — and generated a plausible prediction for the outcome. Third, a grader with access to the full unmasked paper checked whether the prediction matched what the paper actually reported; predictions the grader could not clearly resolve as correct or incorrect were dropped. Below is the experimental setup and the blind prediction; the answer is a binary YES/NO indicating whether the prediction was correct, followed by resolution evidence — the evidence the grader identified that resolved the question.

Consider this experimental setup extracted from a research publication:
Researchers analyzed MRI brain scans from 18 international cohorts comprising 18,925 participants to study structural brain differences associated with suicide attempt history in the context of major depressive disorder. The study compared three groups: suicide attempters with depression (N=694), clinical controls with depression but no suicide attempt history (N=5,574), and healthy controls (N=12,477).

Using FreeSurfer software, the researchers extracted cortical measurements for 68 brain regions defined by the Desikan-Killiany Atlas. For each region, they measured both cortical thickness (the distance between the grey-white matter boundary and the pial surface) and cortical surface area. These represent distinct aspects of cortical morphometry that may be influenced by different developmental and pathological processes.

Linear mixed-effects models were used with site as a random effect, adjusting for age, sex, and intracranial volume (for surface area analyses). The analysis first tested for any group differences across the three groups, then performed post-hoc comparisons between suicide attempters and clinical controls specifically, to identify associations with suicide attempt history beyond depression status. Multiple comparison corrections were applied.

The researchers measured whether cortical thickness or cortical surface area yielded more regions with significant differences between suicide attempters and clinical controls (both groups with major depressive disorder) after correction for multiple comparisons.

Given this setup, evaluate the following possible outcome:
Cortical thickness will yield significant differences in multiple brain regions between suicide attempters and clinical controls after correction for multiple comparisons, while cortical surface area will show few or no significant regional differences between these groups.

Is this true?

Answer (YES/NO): NO